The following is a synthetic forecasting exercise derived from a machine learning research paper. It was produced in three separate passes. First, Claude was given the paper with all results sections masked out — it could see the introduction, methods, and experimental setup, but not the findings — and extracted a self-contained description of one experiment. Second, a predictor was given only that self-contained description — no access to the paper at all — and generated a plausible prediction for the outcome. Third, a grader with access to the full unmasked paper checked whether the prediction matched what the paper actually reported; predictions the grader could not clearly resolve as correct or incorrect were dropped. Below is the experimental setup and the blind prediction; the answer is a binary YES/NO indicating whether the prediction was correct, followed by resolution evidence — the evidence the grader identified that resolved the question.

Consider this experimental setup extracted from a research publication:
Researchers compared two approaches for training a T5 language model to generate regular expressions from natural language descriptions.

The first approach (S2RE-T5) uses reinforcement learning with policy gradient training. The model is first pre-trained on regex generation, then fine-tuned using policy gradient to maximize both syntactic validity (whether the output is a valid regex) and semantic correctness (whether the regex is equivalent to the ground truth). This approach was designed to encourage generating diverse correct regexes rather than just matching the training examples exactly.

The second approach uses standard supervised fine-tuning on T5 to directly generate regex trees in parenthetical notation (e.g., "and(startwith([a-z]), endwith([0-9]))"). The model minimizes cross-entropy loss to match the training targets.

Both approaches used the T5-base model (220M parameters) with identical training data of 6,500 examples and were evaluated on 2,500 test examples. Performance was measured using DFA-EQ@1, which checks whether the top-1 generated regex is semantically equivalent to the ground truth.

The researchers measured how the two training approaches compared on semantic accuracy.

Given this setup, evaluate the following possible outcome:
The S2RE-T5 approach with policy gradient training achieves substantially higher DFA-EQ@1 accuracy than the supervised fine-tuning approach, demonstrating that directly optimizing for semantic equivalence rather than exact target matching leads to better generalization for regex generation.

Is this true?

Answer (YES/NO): NO